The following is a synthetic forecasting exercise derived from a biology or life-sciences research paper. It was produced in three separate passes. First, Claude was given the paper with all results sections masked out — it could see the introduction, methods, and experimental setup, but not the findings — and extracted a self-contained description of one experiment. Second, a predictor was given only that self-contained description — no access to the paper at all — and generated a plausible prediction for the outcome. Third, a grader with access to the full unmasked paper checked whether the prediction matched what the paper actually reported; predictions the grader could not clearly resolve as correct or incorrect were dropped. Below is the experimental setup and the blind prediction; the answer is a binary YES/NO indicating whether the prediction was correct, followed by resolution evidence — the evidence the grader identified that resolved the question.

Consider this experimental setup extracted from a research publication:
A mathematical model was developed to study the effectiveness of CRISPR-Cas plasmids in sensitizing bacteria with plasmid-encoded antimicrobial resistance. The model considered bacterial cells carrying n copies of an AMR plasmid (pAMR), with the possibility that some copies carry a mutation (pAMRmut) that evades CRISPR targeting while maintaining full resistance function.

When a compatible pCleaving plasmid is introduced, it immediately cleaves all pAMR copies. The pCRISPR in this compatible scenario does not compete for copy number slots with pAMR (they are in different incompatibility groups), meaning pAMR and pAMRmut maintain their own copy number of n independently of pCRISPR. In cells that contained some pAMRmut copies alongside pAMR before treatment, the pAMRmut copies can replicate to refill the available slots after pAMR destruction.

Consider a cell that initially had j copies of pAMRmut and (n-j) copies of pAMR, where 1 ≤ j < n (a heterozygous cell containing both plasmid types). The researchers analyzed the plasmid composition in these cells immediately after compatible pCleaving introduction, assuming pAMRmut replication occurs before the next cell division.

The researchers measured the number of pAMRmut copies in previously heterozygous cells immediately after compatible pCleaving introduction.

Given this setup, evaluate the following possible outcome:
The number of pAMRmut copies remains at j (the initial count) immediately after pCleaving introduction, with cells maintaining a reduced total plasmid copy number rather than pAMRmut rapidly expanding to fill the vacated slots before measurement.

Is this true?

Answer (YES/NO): NO